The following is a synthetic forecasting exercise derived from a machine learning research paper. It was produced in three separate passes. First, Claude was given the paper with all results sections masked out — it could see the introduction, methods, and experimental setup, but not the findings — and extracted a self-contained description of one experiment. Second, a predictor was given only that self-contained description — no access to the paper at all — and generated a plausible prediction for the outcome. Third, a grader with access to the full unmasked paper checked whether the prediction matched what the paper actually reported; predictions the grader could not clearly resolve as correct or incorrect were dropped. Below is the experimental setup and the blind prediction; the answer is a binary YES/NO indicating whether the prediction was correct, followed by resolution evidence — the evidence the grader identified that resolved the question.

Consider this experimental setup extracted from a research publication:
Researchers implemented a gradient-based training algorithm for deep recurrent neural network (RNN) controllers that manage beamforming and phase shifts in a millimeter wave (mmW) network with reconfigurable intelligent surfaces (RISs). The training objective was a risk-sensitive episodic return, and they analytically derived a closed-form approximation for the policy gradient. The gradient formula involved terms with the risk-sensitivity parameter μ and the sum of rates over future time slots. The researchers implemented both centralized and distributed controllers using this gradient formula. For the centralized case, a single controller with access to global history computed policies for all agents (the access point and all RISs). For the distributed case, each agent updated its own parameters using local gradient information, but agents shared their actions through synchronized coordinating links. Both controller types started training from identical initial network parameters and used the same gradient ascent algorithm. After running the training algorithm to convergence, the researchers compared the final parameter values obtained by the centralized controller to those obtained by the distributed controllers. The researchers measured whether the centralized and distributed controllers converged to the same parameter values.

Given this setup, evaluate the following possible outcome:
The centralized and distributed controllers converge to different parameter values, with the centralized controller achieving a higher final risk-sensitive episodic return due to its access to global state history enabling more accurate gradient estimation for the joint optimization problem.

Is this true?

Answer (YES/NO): NO